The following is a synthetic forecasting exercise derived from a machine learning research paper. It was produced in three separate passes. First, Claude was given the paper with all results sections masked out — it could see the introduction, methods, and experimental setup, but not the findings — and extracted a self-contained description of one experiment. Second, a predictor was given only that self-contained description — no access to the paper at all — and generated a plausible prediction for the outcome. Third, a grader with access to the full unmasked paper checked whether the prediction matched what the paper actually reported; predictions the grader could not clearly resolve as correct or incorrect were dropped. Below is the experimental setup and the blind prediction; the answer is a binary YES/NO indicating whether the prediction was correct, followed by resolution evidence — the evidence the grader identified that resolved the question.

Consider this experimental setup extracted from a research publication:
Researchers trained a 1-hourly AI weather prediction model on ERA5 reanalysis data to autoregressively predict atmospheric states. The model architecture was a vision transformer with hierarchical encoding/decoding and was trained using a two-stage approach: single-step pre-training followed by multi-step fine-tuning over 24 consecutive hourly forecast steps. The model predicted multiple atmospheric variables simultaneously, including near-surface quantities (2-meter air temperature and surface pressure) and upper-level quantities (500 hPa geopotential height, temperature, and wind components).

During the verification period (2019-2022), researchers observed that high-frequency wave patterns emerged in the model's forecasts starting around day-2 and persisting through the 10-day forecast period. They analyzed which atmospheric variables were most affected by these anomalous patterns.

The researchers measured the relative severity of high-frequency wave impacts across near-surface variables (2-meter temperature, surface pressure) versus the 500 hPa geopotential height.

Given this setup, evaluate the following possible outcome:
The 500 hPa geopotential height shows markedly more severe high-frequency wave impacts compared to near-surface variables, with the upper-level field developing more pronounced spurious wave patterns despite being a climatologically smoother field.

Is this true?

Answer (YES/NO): NO